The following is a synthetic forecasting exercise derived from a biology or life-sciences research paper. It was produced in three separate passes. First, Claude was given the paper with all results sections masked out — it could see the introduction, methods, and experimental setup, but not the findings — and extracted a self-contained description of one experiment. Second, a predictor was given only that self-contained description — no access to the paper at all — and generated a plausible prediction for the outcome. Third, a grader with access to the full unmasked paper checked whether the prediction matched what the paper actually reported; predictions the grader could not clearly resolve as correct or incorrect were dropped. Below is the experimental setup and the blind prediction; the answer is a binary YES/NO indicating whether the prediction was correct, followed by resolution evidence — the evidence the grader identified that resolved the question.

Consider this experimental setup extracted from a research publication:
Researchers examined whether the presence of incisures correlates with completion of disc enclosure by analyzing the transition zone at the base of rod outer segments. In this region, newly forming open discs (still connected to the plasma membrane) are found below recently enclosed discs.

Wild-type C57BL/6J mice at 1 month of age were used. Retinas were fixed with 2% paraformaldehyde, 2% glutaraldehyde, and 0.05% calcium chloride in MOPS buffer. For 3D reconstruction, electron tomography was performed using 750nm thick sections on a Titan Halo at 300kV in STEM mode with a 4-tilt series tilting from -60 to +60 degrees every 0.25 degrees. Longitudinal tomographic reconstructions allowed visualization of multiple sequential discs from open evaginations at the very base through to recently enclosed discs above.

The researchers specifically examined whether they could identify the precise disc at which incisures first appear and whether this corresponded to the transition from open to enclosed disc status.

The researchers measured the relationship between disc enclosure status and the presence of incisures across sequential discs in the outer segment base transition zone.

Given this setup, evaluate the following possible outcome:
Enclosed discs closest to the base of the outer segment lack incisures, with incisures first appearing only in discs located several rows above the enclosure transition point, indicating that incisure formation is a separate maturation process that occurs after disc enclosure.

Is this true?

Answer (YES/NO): NO